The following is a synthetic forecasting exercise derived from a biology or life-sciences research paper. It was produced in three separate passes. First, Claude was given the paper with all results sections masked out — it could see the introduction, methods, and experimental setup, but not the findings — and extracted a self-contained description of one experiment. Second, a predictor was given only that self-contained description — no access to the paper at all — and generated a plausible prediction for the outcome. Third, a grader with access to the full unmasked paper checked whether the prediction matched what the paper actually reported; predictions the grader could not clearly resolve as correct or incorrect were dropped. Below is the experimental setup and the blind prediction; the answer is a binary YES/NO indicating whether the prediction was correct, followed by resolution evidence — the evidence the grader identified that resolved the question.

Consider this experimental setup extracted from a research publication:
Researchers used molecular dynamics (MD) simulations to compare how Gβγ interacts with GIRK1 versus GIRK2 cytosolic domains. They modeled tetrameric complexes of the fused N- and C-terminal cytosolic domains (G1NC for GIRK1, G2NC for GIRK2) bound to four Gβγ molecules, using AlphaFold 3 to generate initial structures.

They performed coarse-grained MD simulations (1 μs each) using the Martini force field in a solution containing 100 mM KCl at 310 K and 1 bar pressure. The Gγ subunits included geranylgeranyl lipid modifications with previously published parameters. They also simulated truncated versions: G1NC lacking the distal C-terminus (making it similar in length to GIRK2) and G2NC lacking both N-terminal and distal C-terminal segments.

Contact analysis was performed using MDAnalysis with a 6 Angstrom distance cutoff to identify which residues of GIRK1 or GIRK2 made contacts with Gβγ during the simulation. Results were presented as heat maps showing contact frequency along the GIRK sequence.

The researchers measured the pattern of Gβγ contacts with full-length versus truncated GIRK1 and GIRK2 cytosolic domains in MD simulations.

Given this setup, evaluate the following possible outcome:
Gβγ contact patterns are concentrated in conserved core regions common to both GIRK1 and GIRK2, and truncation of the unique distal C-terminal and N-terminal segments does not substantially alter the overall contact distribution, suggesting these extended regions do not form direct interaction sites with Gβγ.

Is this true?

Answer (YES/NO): NO